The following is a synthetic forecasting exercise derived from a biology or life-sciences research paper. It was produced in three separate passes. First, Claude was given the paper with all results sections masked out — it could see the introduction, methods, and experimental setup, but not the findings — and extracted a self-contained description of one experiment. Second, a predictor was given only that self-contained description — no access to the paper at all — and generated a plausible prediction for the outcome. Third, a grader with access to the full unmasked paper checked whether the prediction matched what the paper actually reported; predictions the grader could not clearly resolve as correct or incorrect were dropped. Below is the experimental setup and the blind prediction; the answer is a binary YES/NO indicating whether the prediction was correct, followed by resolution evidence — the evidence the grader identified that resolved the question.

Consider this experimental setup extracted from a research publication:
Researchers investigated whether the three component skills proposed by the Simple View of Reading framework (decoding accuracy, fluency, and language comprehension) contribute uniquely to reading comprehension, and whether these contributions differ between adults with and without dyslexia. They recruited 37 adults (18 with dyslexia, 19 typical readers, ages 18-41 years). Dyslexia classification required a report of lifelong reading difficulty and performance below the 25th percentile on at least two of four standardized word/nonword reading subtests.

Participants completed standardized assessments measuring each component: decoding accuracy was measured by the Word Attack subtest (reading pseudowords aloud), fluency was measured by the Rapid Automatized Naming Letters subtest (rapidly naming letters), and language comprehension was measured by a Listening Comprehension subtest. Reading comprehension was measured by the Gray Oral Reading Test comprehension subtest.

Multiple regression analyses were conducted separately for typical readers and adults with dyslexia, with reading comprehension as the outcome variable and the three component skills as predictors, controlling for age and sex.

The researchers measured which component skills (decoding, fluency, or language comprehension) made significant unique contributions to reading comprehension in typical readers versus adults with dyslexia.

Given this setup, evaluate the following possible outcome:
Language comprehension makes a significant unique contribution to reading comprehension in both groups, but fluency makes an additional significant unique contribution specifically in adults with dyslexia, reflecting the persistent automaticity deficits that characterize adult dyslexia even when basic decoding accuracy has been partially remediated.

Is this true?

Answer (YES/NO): NO